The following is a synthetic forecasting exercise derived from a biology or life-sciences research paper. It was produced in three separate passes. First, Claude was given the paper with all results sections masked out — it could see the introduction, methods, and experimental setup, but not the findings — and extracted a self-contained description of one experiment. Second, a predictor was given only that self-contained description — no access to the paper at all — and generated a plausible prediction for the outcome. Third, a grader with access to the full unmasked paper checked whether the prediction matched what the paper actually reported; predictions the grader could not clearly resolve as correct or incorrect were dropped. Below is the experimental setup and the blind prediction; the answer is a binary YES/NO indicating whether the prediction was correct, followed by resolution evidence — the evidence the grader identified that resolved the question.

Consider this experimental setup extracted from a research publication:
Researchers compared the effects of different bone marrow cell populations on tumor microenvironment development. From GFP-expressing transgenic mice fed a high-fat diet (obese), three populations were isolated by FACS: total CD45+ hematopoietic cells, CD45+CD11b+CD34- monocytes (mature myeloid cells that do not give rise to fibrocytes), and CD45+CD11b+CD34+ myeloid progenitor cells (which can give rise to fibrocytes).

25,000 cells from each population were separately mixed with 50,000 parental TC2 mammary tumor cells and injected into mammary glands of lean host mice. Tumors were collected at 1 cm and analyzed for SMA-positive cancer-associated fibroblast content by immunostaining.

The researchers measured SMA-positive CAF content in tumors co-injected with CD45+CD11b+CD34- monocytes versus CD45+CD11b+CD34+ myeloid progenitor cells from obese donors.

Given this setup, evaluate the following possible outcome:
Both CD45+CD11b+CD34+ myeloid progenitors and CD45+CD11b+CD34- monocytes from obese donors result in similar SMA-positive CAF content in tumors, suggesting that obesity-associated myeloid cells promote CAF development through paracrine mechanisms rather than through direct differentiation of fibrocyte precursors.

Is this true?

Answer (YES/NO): YES